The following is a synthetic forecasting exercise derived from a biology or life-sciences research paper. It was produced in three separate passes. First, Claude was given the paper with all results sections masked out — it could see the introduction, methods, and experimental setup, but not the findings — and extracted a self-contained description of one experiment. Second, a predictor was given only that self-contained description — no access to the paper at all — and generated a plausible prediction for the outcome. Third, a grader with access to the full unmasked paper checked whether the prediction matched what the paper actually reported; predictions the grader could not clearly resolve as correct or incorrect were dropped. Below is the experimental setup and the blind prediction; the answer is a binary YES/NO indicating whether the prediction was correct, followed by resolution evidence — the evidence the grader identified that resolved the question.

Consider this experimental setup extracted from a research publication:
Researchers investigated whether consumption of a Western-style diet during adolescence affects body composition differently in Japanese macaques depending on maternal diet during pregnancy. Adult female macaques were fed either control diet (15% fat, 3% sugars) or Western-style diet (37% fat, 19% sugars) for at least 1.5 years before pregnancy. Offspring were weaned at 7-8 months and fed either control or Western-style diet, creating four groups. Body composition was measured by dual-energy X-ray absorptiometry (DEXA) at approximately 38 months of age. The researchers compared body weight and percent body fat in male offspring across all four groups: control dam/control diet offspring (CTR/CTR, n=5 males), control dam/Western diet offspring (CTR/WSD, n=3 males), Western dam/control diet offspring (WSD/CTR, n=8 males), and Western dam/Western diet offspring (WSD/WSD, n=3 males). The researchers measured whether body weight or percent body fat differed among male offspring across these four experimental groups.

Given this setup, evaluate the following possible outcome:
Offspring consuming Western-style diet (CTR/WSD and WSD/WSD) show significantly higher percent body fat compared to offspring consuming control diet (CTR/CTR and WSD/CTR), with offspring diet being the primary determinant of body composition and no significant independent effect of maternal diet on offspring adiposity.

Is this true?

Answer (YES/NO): NO